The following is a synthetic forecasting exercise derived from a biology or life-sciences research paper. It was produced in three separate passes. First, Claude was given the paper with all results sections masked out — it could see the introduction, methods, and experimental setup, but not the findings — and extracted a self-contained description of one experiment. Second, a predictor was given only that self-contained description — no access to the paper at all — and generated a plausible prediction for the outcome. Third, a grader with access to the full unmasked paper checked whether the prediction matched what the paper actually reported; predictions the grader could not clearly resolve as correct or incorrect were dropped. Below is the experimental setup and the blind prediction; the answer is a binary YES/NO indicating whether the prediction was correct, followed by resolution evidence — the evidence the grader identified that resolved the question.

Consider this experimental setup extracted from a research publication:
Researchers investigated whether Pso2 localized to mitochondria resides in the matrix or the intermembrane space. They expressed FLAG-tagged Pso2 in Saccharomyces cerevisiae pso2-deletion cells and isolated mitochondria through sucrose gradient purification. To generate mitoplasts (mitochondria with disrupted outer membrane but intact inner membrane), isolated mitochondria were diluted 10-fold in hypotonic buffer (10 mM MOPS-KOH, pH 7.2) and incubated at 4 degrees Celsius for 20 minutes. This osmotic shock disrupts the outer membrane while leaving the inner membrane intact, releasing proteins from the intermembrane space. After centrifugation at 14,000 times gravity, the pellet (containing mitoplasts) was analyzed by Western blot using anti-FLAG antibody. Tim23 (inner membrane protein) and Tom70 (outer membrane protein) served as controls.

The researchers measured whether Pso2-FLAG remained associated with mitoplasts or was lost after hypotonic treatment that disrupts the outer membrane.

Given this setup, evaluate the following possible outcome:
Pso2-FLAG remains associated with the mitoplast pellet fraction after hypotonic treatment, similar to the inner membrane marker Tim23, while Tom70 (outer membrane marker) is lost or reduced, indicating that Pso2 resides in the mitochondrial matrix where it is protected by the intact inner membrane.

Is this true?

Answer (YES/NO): YES